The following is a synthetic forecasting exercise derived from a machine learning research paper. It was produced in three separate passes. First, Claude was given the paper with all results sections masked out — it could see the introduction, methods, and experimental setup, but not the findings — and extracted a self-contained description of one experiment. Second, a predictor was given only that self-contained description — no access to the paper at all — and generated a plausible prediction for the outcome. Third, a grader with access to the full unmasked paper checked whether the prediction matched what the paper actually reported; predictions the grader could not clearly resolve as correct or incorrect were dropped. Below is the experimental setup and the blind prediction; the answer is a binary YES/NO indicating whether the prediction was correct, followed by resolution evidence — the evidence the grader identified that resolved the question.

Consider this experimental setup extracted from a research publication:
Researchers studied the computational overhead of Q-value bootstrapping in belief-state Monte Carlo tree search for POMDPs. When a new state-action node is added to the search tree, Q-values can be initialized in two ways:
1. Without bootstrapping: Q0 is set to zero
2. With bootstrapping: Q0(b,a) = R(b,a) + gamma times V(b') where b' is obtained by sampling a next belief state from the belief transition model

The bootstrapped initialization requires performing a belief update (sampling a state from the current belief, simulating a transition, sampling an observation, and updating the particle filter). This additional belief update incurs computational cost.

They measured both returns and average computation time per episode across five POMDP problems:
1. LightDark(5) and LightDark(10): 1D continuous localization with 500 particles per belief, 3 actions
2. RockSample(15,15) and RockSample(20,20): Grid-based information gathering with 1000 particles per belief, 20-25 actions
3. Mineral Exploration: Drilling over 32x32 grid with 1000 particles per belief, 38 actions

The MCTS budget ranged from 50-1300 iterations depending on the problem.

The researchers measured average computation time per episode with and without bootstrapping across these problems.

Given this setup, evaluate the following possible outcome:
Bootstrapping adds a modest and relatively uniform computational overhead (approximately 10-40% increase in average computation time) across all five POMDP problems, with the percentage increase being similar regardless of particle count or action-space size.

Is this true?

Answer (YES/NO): NO